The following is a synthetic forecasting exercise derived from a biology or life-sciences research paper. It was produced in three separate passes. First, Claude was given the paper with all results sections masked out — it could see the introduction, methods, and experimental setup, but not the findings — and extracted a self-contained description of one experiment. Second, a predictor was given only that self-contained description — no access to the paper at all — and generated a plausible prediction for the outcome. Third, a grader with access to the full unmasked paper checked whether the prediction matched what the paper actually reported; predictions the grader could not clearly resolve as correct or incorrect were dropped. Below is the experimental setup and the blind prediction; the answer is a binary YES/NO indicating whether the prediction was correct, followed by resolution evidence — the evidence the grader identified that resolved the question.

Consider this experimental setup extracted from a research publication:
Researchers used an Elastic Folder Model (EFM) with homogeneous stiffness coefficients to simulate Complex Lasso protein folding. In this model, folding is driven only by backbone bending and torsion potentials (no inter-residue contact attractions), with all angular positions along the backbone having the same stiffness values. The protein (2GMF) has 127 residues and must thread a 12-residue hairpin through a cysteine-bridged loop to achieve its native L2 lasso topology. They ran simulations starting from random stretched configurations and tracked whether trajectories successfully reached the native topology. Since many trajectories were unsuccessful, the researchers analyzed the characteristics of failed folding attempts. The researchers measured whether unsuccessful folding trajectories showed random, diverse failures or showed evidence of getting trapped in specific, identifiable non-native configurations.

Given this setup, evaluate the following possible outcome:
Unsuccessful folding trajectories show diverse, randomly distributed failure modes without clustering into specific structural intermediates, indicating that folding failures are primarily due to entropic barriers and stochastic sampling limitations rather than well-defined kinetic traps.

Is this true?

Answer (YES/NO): NO